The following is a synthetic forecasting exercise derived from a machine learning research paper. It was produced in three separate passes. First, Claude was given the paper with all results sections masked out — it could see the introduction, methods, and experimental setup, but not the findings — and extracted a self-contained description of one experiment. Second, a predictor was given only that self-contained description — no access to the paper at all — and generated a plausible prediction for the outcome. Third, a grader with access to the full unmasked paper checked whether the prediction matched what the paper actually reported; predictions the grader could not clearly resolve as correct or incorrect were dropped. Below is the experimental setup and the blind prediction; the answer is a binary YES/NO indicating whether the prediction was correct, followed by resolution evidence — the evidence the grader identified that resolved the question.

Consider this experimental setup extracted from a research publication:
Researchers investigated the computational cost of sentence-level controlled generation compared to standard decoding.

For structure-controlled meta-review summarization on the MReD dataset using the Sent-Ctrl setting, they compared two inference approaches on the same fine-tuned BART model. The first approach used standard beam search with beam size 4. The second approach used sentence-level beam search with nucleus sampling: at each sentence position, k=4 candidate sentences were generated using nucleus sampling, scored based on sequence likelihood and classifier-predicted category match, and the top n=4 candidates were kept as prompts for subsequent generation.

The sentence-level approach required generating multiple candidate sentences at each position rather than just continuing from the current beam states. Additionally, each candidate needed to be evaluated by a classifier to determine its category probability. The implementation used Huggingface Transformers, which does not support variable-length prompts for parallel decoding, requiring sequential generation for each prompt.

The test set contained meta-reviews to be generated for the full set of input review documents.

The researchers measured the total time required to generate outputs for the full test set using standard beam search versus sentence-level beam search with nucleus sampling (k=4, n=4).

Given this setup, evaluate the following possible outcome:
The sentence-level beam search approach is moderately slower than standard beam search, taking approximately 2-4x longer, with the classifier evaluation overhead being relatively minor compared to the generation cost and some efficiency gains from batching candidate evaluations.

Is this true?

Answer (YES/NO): NO